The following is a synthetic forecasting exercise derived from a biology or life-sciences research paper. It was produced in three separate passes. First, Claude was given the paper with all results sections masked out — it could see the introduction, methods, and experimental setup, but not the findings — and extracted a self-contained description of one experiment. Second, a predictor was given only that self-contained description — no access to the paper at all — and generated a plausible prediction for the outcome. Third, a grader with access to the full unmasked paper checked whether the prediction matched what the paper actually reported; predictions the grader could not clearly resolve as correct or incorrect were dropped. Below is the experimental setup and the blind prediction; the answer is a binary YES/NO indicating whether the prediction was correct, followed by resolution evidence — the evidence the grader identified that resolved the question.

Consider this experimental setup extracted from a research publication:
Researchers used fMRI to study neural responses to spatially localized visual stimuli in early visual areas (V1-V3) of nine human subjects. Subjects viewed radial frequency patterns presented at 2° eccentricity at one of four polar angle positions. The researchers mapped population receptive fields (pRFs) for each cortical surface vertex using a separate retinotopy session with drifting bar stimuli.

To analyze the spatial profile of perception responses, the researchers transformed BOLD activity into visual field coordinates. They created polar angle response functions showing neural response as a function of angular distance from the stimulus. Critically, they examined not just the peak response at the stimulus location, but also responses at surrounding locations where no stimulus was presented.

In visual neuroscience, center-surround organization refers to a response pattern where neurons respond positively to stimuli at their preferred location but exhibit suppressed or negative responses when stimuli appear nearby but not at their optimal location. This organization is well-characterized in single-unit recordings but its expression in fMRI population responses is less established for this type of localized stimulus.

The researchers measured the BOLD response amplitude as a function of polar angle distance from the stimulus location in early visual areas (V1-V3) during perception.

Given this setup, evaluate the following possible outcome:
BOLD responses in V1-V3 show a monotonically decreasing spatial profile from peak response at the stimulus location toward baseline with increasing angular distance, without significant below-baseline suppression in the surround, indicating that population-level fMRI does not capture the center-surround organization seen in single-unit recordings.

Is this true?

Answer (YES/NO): NO